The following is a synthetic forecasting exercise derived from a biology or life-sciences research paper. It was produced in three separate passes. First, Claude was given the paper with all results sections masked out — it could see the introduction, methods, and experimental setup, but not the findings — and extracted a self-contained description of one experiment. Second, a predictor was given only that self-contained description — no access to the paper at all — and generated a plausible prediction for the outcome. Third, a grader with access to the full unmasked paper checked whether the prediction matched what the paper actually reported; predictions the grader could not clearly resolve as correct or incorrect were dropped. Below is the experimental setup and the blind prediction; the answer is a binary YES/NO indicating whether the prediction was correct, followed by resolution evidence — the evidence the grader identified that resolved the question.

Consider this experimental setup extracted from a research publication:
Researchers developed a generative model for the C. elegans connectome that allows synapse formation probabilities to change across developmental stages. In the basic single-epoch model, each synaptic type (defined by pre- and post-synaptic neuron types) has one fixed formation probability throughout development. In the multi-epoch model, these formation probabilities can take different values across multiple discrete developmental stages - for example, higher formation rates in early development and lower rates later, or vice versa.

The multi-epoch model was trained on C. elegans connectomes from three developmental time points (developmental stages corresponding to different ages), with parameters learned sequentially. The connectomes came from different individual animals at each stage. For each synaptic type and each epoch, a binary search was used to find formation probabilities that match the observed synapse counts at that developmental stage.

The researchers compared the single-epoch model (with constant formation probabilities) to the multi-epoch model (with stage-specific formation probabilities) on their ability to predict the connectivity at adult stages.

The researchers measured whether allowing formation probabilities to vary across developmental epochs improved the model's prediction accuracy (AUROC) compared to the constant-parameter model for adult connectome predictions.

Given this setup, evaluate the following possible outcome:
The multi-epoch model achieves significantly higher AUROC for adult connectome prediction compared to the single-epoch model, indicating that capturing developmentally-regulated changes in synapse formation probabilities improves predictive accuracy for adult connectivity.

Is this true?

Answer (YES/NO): NO